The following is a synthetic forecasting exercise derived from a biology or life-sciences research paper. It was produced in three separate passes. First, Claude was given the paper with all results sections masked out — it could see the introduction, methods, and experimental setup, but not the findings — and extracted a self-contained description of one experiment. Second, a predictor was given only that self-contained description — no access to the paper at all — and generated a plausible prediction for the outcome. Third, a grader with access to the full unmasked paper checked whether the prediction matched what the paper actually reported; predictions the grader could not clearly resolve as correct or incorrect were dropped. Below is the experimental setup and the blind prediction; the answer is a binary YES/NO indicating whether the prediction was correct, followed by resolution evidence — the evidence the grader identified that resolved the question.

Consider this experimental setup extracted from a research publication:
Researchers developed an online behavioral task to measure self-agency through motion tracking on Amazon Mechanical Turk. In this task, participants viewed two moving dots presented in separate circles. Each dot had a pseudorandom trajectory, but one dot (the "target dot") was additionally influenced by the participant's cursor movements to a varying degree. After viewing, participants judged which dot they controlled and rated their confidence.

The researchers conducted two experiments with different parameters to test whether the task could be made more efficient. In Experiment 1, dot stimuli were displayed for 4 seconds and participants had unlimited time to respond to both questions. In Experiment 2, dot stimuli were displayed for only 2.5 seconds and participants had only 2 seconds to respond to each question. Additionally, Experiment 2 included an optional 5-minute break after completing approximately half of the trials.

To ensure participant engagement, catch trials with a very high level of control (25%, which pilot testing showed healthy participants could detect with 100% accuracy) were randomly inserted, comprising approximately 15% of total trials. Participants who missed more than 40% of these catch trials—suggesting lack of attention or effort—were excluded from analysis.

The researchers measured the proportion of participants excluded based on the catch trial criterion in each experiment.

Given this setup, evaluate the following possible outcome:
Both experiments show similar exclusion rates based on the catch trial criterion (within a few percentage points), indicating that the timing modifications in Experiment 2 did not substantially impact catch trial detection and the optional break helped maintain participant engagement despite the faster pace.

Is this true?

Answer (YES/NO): NO